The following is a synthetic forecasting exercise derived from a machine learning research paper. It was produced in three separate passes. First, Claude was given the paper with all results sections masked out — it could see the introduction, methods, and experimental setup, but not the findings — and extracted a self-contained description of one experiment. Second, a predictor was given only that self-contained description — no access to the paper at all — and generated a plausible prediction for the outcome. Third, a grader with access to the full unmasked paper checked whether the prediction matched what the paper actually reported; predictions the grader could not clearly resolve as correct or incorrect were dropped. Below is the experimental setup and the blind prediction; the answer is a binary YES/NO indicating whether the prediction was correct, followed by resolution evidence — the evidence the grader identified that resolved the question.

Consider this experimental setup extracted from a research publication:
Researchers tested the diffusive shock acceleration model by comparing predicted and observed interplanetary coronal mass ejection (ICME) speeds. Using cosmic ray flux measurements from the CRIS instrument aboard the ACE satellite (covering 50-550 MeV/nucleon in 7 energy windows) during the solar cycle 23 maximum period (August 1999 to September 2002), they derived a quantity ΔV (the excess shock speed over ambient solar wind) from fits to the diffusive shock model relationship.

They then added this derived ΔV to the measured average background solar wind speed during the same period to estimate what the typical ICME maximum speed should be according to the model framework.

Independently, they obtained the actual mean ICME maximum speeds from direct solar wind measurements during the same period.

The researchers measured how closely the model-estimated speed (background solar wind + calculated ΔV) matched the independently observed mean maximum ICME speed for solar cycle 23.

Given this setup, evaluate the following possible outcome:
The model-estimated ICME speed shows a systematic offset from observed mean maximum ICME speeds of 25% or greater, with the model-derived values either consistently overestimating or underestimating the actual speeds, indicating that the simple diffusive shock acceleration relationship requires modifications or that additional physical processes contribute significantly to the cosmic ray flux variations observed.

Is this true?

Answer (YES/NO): NO